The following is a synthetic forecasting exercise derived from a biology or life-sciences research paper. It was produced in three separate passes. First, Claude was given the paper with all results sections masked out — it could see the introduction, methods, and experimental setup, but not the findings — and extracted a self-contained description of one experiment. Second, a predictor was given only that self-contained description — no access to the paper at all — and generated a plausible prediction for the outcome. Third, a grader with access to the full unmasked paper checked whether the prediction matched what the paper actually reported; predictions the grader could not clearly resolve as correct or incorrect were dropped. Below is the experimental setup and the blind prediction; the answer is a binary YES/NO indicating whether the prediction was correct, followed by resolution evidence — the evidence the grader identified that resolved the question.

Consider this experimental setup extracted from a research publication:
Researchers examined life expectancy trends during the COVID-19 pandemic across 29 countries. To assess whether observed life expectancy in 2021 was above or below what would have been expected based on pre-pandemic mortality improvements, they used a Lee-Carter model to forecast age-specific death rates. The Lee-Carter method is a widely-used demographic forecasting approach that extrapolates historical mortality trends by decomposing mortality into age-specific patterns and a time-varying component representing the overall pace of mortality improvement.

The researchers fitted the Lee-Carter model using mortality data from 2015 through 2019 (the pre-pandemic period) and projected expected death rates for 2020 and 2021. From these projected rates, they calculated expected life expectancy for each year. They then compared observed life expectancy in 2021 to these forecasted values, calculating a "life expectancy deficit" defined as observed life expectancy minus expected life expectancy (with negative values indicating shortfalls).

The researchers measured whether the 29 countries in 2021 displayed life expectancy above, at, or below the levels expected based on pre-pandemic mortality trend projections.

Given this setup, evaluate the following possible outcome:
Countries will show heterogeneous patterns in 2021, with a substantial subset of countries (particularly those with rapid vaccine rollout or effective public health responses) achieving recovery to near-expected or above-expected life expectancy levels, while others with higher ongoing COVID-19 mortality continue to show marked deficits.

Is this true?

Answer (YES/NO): NO